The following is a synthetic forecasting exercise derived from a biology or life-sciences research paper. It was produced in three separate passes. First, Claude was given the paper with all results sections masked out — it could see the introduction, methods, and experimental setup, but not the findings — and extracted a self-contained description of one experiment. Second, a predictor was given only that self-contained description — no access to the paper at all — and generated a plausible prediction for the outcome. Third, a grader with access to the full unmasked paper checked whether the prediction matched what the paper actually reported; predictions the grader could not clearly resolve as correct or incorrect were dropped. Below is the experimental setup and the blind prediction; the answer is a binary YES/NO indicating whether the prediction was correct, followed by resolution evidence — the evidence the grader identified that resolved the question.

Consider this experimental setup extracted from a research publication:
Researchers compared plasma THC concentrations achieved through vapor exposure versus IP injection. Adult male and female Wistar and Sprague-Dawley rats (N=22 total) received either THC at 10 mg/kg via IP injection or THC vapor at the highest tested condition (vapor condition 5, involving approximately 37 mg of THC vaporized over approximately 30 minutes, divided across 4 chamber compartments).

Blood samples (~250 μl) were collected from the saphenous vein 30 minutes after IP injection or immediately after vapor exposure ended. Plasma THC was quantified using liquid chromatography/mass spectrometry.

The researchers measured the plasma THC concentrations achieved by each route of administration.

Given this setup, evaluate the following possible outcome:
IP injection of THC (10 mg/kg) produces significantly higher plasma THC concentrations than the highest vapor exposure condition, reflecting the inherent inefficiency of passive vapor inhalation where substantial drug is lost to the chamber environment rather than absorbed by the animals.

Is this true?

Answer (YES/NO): YES